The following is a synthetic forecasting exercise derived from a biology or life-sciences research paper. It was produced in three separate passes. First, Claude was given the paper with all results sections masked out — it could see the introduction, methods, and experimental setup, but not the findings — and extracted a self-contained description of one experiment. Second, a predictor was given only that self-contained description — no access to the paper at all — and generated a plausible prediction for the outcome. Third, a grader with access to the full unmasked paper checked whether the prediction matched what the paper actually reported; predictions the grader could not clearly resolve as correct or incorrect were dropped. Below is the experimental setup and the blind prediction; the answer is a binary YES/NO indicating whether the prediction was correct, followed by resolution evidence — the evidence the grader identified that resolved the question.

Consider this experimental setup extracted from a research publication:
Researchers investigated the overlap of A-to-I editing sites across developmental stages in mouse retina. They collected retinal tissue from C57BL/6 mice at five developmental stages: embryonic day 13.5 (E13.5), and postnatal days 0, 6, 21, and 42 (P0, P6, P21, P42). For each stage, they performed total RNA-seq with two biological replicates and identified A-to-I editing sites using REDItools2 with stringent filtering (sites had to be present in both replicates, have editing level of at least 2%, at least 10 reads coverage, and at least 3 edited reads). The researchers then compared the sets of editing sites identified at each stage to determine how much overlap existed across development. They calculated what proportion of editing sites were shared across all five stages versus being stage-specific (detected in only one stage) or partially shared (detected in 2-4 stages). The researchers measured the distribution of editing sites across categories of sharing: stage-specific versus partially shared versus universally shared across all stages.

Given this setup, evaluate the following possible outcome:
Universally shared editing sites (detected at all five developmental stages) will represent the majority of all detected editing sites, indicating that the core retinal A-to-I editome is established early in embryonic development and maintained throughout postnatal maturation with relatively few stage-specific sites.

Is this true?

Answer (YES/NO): NO